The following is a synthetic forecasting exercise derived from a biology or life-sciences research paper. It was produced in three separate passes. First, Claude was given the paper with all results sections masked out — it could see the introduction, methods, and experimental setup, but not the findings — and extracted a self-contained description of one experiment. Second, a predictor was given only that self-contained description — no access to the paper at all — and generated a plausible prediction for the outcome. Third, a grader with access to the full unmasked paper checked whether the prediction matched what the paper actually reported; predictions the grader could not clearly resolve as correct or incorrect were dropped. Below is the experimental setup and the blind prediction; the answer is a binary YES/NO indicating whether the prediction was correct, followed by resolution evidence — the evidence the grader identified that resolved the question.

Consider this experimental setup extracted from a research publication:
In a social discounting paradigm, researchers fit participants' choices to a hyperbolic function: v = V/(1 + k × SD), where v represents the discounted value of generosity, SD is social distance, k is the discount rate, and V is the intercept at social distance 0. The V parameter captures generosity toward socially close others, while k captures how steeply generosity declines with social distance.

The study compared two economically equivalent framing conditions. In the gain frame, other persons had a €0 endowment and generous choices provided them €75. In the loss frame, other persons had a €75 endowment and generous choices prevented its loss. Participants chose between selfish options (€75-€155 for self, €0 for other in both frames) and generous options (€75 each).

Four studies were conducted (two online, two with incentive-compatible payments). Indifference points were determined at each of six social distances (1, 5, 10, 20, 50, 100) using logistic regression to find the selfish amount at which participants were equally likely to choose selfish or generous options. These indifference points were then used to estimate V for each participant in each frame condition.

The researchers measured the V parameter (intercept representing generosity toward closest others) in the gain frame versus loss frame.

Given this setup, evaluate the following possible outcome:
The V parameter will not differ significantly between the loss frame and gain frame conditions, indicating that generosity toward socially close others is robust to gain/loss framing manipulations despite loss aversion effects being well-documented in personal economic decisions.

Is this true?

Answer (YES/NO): YES